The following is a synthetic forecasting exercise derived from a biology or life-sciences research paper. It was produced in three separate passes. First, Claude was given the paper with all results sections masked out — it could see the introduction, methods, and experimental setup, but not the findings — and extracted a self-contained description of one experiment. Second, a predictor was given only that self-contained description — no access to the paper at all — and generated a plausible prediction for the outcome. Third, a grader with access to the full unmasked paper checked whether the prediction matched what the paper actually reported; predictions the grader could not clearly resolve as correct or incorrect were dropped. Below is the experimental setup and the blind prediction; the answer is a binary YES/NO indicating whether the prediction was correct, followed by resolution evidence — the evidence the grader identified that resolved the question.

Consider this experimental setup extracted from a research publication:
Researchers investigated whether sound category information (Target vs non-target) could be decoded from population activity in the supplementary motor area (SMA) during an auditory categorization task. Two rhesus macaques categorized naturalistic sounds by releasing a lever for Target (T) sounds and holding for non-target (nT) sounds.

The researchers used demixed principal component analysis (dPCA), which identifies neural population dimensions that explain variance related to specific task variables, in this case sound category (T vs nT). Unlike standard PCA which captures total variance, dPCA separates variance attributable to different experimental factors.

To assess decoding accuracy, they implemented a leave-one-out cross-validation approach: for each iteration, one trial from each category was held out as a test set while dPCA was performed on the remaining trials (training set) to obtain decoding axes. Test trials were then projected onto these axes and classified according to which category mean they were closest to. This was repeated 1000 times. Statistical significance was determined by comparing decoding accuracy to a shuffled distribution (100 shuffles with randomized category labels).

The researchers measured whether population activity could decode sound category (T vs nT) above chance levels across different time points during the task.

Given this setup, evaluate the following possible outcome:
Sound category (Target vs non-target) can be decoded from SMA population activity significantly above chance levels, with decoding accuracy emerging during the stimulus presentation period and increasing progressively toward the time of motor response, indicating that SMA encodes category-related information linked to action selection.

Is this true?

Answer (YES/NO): YES